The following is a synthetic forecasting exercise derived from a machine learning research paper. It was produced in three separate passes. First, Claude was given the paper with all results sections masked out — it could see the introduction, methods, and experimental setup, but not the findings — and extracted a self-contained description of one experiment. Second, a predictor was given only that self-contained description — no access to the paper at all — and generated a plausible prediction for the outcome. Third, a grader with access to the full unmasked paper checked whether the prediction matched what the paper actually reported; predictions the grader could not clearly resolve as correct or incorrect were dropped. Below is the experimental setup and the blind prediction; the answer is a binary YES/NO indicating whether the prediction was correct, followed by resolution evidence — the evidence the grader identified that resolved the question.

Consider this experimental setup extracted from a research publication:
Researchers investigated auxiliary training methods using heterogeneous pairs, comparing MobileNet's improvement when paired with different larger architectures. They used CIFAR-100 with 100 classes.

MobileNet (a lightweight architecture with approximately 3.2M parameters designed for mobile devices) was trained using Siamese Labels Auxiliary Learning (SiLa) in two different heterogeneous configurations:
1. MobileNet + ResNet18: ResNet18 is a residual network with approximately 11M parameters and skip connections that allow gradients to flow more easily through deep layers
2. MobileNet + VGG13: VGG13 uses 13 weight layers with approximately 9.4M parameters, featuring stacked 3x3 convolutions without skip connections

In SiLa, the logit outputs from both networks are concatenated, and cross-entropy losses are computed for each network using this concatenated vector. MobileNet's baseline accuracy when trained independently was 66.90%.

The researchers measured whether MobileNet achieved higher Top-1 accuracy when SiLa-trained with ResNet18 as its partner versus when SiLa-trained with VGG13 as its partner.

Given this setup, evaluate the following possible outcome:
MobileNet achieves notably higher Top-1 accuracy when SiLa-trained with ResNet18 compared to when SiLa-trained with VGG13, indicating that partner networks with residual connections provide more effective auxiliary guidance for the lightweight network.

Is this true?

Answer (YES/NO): NO